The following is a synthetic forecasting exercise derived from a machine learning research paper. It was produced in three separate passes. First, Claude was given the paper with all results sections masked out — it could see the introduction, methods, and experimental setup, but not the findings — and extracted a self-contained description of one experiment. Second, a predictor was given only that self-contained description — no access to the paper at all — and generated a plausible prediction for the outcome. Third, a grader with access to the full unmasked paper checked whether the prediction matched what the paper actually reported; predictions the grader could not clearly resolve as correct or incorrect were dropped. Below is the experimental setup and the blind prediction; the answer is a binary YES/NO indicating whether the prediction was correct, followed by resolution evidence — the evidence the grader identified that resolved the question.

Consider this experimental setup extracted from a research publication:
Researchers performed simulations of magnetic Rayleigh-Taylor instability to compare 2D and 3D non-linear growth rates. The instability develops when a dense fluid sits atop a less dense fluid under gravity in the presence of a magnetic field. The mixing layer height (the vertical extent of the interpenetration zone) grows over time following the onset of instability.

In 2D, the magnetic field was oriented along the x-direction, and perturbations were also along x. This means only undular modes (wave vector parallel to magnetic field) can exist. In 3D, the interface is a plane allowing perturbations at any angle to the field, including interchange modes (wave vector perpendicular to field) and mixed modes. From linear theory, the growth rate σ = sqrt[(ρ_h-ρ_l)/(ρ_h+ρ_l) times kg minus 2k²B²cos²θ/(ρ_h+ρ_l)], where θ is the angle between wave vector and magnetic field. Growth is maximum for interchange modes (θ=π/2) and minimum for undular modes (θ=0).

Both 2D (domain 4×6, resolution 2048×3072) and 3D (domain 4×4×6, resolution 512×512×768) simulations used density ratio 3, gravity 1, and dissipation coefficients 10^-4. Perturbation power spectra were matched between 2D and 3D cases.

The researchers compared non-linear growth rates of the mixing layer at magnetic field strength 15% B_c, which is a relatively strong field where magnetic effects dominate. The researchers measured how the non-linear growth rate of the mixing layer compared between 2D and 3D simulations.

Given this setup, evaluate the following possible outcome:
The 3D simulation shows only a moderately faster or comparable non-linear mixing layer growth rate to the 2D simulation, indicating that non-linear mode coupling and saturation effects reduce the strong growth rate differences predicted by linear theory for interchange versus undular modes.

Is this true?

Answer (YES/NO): NO